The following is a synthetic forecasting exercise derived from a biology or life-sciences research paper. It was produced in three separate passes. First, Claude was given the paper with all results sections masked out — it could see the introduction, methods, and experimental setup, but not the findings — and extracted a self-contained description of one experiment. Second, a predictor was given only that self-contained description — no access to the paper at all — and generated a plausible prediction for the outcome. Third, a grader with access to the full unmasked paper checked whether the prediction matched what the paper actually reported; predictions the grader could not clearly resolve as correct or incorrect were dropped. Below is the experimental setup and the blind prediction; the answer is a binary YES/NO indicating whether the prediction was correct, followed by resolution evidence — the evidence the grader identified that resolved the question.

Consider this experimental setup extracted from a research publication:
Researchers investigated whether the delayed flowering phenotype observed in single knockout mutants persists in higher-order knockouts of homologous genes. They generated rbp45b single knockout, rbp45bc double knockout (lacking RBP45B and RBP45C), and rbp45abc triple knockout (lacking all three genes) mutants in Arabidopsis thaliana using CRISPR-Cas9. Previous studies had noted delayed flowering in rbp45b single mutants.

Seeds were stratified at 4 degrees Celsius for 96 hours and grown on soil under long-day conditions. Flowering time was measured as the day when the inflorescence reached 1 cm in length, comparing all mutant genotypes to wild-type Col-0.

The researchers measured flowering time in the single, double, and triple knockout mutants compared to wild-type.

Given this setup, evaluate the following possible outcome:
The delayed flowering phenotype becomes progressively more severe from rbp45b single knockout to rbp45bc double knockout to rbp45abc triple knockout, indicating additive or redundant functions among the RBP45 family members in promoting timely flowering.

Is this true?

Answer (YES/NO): NO